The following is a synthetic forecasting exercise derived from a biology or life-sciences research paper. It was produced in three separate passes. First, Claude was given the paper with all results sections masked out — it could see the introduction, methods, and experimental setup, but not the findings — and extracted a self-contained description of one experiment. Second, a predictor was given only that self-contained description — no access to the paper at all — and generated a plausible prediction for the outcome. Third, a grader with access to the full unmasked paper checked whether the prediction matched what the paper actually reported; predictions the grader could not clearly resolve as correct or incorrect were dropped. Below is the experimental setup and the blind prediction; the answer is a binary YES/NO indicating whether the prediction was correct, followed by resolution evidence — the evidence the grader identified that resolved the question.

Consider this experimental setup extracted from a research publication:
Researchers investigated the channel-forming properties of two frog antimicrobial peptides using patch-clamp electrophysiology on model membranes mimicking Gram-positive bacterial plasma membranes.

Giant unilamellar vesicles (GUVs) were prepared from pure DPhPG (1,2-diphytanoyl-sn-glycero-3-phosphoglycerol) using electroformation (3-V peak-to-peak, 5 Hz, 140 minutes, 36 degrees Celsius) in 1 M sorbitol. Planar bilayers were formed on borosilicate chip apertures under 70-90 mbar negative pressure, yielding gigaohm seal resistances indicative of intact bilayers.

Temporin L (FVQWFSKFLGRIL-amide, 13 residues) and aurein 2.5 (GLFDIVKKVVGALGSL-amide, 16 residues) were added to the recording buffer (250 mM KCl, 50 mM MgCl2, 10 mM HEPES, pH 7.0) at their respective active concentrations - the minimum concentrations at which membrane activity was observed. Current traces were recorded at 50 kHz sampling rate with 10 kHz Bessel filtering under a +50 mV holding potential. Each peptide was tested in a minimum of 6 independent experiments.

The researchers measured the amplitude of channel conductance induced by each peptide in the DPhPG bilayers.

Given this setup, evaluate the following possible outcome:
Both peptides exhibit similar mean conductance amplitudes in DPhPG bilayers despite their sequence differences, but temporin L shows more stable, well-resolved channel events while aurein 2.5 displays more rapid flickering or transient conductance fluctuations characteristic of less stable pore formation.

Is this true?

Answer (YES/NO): NO